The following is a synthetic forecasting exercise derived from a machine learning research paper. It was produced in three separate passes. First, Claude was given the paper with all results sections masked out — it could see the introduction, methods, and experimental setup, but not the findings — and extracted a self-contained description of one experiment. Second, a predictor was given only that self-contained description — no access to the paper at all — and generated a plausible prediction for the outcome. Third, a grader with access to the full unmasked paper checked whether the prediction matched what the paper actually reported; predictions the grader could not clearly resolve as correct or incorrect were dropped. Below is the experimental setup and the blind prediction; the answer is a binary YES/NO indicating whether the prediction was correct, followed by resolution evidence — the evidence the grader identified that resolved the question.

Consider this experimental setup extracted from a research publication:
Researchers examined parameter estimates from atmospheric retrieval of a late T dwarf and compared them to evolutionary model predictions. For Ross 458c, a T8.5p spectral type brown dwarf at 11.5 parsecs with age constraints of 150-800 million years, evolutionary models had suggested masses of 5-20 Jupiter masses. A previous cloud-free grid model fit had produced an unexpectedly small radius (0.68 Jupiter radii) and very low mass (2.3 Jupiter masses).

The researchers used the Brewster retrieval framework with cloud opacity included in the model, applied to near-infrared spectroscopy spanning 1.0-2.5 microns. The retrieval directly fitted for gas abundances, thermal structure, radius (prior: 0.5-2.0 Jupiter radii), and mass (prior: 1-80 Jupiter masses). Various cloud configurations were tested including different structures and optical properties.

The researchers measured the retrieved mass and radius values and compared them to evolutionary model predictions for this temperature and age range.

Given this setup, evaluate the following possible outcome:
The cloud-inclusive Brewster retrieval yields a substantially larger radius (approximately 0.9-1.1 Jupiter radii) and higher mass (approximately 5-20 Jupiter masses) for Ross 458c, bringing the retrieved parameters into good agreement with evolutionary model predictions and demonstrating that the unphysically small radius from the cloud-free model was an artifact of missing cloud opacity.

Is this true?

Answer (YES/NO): NO